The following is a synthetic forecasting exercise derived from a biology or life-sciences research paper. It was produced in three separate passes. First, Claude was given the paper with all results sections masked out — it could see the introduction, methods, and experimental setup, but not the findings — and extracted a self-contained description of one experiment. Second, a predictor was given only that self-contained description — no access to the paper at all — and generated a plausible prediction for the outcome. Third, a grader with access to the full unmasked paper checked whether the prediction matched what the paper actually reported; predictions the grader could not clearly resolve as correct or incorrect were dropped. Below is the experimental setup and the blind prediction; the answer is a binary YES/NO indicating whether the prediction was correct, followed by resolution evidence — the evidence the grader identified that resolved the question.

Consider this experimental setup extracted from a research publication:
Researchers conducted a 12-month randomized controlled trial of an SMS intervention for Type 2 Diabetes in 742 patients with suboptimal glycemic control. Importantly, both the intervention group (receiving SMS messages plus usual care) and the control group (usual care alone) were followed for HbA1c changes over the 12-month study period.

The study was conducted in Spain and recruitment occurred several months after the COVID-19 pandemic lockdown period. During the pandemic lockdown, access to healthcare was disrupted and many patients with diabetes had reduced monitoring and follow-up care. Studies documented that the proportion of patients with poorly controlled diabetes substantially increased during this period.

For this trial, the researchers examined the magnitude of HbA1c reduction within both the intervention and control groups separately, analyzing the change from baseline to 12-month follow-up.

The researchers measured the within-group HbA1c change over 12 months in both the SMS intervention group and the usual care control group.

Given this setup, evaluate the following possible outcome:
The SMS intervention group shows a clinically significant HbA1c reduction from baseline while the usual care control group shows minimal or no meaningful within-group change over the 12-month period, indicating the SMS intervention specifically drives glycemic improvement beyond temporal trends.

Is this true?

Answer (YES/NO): NO